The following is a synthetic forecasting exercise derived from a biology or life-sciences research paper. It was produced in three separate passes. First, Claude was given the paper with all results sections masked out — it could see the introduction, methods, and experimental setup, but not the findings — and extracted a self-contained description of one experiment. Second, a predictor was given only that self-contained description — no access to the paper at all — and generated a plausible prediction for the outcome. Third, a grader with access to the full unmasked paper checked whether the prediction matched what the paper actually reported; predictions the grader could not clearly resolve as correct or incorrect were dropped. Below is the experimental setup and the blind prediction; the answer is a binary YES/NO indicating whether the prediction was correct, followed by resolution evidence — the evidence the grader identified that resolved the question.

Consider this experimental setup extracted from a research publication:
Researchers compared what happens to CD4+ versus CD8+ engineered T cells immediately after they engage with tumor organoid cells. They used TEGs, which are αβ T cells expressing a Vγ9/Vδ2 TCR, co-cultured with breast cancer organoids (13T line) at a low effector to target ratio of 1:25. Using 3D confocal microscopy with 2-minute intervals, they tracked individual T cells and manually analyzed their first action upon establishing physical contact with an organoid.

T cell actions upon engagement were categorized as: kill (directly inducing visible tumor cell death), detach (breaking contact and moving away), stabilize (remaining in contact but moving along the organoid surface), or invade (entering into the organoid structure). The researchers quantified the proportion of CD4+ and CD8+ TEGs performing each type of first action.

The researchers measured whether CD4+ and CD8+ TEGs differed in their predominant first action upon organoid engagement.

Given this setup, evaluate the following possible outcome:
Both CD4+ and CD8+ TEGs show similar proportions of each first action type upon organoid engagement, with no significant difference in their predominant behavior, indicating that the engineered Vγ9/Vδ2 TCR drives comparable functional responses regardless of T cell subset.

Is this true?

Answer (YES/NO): NO